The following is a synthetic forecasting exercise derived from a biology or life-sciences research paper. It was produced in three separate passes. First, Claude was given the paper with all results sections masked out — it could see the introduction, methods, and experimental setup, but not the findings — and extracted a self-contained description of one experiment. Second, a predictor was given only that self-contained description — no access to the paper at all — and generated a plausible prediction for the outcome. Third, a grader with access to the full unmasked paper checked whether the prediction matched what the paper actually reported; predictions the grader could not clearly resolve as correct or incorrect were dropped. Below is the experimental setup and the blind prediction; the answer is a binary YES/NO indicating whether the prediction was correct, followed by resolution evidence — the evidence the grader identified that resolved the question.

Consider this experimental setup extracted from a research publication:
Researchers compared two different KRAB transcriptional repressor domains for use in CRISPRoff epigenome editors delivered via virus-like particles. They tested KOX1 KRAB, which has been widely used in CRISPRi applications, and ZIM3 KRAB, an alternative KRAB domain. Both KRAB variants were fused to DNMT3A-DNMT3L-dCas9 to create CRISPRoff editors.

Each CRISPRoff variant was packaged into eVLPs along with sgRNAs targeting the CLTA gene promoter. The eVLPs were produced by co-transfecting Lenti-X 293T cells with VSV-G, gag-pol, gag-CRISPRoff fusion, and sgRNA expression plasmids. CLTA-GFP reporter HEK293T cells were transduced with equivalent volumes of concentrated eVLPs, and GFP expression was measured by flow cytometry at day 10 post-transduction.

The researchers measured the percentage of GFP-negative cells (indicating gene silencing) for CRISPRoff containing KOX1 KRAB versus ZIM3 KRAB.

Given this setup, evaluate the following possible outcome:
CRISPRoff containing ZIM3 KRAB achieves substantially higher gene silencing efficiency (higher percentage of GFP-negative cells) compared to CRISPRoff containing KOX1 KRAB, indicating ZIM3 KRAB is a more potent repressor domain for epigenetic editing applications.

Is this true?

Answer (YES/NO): NO